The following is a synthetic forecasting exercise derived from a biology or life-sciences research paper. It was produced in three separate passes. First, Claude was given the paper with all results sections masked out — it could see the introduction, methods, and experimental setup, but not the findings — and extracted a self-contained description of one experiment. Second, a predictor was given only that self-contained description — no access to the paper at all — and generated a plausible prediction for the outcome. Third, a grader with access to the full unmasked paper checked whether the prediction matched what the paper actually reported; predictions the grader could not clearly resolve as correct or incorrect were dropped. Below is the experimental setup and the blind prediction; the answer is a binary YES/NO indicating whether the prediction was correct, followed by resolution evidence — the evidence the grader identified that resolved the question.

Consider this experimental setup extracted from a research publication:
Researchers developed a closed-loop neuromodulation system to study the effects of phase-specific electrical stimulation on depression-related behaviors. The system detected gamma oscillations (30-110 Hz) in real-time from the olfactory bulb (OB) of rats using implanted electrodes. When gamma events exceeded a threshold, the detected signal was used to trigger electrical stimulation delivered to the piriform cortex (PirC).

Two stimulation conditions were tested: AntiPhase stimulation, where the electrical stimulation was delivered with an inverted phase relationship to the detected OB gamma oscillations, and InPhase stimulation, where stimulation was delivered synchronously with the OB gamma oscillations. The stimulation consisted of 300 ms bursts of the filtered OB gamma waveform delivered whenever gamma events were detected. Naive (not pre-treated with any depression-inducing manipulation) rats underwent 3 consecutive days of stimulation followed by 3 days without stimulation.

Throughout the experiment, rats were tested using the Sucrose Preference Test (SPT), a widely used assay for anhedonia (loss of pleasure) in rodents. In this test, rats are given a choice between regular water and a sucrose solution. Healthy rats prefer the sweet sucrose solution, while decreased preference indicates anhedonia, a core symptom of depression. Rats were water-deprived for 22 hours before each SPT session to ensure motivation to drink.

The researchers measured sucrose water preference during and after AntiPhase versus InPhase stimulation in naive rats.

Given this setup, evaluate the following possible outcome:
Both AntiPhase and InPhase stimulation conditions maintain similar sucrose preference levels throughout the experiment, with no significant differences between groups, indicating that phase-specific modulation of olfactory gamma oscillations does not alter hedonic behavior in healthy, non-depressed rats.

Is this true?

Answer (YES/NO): NO